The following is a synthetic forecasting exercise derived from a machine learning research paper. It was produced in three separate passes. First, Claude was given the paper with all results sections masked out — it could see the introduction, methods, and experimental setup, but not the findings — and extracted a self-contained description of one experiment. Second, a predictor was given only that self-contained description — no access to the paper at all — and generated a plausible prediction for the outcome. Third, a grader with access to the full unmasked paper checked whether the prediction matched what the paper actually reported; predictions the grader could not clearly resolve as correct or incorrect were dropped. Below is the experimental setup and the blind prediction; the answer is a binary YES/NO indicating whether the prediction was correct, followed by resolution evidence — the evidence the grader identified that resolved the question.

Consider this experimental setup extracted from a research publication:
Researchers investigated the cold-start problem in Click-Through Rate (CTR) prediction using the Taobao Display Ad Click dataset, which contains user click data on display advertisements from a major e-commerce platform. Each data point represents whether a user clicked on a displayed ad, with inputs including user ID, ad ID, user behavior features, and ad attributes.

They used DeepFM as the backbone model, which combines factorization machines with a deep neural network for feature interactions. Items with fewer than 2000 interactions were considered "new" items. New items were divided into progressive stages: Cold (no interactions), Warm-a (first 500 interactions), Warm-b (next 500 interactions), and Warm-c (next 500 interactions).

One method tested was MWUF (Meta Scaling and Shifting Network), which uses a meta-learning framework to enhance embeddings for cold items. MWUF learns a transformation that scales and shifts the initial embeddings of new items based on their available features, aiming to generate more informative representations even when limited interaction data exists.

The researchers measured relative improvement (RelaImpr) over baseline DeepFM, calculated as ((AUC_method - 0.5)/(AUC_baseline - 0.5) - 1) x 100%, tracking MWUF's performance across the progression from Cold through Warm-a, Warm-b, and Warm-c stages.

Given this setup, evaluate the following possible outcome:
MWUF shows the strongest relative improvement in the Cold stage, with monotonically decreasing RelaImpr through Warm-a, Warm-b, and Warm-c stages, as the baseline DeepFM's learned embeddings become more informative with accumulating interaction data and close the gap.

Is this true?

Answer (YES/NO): NO